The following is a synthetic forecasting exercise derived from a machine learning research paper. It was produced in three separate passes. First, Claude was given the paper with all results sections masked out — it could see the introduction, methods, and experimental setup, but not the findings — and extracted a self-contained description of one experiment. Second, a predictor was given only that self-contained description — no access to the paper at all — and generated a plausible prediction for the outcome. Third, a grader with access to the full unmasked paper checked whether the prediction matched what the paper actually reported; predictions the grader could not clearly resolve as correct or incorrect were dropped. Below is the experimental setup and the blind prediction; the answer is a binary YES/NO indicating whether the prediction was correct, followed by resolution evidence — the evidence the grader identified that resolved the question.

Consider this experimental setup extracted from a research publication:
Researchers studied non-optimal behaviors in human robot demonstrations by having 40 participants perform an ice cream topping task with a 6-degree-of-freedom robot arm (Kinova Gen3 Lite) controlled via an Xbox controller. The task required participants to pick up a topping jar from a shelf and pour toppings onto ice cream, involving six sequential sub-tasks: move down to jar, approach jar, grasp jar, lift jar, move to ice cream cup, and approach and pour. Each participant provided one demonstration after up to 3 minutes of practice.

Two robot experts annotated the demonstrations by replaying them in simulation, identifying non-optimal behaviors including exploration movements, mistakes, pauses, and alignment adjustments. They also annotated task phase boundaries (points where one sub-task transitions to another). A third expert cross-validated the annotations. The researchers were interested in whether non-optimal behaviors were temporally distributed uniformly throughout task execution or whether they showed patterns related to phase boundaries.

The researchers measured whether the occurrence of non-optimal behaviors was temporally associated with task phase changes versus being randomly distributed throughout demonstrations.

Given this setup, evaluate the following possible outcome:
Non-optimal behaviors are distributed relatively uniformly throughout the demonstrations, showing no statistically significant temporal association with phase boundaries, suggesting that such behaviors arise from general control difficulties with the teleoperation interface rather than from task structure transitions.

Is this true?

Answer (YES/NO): NO